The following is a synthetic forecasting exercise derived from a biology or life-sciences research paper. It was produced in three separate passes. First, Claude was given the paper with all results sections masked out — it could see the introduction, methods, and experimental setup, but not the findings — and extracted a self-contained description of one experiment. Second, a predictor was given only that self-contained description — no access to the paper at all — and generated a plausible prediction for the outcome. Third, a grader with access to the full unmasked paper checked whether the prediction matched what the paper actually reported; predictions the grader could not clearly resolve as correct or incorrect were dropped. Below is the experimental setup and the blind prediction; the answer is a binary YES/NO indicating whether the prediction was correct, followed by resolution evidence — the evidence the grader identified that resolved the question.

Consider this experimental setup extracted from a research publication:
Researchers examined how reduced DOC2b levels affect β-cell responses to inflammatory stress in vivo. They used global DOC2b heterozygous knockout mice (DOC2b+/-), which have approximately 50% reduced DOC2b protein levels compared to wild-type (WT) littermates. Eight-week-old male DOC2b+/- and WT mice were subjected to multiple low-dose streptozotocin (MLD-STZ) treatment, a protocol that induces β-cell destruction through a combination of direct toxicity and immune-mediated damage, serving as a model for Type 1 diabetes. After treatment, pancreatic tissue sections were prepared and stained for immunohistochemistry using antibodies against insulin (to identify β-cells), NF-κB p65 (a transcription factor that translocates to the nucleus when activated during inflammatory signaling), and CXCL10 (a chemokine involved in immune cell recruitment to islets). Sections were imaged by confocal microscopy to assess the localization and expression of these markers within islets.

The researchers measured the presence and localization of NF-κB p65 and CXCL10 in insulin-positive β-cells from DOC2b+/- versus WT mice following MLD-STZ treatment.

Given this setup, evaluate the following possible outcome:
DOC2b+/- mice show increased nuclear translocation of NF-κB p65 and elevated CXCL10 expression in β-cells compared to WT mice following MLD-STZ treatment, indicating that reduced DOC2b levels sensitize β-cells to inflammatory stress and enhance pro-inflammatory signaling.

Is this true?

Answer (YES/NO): NO